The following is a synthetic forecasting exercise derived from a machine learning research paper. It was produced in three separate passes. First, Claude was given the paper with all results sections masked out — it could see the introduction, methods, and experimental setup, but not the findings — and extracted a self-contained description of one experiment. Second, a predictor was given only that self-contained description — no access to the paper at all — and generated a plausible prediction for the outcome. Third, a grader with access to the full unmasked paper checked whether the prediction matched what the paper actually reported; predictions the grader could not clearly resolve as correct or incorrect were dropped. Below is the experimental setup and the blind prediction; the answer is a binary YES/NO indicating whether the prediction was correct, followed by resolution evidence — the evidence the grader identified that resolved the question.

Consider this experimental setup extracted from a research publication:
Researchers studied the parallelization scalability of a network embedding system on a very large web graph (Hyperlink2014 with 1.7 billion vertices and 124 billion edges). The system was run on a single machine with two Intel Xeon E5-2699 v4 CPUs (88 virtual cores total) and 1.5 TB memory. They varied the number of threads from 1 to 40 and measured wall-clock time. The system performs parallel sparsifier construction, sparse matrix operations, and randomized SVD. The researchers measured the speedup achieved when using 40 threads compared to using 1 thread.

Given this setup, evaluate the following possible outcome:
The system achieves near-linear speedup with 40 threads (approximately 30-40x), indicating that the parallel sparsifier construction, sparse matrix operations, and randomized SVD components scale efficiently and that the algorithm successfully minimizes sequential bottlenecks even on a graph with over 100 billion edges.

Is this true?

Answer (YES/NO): NO